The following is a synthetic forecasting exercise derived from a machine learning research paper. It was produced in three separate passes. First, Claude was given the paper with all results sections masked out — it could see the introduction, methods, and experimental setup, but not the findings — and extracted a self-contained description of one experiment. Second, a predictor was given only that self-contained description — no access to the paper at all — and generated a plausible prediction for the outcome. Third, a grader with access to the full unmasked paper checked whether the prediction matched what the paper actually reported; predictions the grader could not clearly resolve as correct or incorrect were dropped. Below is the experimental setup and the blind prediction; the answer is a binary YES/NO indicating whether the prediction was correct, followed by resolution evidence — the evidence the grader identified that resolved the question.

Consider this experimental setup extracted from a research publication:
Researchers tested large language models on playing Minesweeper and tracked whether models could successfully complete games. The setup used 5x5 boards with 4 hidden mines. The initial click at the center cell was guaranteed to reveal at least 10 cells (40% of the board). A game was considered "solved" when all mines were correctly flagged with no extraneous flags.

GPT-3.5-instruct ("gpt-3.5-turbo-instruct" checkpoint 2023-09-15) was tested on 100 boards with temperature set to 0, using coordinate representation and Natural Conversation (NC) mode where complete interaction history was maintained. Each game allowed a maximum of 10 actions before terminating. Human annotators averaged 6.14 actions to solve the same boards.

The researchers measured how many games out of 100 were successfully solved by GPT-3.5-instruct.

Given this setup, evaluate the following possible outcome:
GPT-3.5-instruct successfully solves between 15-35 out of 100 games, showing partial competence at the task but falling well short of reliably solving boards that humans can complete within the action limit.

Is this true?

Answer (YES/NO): NO